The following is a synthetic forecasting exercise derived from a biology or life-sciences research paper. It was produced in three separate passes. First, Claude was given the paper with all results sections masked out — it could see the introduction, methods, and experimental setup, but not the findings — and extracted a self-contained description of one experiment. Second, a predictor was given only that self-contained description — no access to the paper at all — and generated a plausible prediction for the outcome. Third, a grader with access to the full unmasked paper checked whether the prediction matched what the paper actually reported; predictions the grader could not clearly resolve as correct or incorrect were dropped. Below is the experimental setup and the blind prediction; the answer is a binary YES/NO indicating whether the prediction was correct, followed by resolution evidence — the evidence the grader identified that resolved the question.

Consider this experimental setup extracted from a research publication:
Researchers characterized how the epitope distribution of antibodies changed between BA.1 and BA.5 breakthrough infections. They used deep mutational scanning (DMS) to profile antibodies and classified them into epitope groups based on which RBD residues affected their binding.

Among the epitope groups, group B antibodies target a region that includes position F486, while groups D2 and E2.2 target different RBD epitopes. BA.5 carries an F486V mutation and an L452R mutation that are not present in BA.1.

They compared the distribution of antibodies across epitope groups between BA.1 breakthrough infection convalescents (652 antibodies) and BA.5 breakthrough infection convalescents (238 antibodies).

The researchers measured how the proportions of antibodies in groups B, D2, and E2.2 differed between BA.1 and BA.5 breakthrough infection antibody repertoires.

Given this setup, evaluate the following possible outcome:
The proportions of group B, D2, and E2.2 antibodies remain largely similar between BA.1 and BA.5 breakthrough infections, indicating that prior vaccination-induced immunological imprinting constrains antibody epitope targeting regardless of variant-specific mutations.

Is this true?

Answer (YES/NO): NO